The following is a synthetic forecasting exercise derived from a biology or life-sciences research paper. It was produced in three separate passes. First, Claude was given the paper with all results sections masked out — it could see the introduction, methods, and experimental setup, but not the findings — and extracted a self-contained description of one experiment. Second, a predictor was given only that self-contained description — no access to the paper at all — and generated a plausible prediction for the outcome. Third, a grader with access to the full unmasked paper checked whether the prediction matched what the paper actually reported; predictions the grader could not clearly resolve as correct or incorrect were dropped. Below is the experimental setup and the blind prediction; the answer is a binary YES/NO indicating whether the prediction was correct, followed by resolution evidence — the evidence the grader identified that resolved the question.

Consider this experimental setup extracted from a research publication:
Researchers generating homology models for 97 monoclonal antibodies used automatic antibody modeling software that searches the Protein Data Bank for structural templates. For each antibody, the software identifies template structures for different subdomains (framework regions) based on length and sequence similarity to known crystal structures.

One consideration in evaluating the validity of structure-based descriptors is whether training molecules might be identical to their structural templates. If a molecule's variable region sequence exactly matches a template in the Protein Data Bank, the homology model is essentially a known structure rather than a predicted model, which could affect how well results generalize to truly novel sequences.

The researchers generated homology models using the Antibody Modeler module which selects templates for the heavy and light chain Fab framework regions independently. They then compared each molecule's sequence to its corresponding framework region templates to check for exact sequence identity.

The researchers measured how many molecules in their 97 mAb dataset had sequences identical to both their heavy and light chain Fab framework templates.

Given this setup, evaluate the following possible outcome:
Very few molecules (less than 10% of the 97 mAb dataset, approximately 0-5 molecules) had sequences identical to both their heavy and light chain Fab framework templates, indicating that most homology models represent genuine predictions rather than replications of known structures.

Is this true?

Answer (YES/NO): YES